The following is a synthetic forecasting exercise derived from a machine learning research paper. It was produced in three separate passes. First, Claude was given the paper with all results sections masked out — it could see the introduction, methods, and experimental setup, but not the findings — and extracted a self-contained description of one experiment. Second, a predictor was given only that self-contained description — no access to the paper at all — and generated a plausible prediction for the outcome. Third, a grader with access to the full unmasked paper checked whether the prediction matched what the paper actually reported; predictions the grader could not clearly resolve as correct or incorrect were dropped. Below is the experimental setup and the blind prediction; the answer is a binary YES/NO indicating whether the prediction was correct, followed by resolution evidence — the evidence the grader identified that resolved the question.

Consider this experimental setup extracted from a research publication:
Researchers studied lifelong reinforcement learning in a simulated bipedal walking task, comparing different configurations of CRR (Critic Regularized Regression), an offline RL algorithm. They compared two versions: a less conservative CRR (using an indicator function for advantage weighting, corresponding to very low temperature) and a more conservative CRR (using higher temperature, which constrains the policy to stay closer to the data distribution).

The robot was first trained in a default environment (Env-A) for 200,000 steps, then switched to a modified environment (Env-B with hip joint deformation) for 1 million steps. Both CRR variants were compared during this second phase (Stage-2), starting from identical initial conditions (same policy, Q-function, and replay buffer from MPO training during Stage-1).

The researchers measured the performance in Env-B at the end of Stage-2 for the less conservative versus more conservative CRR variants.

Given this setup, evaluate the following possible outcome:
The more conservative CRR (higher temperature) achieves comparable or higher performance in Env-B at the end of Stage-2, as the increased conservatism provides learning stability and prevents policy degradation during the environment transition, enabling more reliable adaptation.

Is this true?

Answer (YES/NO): NO